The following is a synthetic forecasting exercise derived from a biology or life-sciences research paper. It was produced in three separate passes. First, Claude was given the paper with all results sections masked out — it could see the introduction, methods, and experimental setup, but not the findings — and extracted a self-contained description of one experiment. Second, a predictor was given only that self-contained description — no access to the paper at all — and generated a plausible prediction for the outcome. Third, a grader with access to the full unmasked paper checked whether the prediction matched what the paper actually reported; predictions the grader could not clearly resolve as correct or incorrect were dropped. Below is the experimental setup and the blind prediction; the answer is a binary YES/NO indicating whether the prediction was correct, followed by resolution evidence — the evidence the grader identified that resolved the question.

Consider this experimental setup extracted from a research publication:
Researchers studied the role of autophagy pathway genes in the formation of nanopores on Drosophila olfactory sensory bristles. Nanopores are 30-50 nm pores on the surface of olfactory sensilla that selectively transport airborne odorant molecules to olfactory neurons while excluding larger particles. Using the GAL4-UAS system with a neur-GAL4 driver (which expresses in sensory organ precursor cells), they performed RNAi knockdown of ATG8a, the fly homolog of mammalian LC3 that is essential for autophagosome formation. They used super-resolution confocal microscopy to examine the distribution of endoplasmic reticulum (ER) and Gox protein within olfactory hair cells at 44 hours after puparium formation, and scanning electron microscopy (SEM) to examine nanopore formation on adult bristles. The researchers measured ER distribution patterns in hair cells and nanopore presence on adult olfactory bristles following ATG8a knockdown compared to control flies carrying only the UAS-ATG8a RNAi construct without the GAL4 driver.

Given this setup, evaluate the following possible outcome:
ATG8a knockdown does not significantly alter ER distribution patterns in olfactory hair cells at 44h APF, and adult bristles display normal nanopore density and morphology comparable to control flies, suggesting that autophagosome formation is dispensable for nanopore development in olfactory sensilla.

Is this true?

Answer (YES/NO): NO